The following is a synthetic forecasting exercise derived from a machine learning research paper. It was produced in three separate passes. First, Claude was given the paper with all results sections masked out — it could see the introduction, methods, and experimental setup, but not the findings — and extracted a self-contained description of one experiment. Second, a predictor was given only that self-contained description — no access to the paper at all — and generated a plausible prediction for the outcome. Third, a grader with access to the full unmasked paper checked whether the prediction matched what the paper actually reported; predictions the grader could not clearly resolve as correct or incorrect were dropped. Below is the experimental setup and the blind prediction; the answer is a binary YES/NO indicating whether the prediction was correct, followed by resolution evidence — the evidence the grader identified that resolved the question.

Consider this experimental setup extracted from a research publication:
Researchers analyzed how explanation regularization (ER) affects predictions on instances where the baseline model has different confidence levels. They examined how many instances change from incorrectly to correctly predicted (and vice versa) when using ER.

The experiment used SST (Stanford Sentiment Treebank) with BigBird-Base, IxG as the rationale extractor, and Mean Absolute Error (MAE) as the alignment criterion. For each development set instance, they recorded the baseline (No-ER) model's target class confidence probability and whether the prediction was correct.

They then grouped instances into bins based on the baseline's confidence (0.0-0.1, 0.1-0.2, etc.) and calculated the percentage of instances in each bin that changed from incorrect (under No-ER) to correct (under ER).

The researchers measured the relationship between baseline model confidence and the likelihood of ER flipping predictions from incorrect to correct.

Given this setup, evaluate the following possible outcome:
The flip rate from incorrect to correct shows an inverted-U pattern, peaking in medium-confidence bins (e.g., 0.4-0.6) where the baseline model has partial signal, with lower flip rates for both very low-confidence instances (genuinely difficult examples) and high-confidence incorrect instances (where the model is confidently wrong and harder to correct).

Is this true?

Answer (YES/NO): NO